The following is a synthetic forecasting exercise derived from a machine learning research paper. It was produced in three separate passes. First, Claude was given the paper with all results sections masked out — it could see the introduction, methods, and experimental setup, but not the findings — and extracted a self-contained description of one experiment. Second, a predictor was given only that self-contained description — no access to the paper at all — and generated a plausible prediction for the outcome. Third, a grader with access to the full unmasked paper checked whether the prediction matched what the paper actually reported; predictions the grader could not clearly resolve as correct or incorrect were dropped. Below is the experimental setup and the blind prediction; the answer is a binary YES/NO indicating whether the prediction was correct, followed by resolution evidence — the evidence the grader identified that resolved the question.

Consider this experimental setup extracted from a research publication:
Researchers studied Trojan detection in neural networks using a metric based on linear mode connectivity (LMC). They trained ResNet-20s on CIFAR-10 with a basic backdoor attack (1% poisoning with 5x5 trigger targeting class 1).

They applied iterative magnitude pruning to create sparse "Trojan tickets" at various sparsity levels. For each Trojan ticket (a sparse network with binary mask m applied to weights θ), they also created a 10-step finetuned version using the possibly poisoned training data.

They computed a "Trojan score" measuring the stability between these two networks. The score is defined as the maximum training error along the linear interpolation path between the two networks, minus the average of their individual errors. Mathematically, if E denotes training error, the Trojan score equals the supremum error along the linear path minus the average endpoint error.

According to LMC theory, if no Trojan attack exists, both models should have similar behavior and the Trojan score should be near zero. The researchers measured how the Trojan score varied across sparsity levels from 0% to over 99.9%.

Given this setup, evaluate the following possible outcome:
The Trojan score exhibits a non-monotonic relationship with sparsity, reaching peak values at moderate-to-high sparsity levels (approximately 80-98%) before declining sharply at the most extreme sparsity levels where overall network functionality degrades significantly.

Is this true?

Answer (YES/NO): NO